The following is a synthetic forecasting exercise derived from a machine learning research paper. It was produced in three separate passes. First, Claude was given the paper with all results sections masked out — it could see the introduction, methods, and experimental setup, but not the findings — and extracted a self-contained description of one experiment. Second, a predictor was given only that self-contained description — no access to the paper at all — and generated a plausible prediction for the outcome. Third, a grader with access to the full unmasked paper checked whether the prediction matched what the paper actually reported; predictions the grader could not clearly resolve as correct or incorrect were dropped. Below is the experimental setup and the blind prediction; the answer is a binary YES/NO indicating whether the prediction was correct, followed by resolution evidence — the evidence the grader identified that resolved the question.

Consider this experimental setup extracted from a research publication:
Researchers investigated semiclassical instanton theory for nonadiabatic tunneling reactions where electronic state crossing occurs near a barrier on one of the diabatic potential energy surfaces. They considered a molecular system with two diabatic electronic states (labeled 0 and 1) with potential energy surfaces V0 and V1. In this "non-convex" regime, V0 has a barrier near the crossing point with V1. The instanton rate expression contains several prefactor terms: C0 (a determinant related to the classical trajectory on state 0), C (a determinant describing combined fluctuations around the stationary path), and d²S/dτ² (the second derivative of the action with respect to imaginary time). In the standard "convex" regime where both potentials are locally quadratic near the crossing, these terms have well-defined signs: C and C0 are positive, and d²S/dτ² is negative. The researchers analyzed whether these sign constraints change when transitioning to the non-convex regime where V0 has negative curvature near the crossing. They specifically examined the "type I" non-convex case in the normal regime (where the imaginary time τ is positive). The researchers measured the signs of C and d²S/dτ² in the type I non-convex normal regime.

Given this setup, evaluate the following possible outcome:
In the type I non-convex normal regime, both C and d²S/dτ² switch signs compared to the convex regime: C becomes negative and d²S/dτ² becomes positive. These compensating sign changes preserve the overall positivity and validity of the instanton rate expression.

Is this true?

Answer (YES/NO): YES